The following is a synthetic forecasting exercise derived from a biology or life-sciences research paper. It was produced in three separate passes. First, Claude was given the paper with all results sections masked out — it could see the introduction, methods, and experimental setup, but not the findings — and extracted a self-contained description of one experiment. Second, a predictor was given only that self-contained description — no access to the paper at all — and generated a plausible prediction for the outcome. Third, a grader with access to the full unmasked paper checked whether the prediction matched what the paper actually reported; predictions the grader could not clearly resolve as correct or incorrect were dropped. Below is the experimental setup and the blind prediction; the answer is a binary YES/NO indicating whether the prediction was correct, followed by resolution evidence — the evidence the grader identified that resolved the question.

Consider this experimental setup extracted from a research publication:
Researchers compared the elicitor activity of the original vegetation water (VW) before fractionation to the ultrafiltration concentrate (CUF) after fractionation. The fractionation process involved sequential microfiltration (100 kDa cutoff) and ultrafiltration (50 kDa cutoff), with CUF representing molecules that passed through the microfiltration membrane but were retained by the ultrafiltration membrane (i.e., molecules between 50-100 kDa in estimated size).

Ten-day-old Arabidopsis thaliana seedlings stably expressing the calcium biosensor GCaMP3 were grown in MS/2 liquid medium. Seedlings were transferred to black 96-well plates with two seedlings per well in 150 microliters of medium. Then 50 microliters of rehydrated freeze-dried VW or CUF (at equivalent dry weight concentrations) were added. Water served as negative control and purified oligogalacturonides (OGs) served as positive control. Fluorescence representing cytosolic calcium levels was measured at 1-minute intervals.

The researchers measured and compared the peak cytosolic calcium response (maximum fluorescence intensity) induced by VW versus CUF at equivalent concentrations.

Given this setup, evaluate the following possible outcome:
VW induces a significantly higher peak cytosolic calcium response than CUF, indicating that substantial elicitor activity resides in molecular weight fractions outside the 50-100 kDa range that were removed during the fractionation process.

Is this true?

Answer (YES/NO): NO